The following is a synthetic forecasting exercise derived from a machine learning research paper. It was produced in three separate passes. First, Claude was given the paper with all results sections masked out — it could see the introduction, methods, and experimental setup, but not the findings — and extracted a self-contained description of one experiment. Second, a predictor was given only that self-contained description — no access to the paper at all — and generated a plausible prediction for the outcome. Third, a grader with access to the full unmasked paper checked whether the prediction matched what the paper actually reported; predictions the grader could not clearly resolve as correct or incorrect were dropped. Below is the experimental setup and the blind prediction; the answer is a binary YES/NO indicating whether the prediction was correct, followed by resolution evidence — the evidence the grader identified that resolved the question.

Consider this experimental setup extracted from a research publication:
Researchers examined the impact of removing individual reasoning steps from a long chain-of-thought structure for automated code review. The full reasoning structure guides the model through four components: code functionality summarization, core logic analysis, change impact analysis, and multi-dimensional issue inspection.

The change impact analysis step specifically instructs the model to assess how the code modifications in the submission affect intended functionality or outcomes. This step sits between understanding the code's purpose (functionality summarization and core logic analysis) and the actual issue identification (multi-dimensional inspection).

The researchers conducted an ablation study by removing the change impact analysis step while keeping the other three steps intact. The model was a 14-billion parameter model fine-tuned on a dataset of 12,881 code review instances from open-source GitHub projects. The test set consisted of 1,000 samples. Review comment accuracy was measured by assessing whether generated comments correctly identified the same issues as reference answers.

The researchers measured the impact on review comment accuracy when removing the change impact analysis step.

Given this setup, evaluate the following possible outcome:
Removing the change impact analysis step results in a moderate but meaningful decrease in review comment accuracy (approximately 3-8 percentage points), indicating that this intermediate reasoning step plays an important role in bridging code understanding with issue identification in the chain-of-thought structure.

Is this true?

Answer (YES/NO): NO